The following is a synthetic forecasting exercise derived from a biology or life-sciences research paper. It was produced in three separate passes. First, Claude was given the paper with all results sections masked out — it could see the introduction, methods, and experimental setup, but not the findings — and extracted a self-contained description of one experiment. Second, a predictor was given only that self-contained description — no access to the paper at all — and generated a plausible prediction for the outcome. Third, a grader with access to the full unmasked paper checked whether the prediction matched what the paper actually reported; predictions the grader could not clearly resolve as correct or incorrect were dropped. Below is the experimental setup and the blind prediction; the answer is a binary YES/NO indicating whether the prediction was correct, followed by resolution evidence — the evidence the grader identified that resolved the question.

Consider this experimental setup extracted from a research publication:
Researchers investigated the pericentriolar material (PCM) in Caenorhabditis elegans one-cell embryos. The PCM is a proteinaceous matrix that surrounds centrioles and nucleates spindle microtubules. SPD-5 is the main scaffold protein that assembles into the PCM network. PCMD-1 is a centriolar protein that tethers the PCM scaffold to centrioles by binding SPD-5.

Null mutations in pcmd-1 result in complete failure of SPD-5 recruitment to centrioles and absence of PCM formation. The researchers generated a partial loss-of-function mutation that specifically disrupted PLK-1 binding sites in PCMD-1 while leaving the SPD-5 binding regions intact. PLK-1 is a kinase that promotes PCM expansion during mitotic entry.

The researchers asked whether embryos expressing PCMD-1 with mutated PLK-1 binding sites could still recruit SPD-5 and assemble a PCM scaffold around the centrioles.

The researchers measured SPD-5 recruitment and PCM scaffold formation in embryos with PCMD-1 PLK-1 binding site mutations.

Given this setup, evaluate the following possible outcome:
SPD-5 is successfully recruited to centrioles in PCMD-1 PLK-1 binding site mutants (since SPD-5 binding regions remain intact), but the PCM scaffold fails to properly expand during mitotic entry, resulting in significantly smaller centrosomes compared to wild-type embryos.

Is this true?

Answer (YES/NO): NO